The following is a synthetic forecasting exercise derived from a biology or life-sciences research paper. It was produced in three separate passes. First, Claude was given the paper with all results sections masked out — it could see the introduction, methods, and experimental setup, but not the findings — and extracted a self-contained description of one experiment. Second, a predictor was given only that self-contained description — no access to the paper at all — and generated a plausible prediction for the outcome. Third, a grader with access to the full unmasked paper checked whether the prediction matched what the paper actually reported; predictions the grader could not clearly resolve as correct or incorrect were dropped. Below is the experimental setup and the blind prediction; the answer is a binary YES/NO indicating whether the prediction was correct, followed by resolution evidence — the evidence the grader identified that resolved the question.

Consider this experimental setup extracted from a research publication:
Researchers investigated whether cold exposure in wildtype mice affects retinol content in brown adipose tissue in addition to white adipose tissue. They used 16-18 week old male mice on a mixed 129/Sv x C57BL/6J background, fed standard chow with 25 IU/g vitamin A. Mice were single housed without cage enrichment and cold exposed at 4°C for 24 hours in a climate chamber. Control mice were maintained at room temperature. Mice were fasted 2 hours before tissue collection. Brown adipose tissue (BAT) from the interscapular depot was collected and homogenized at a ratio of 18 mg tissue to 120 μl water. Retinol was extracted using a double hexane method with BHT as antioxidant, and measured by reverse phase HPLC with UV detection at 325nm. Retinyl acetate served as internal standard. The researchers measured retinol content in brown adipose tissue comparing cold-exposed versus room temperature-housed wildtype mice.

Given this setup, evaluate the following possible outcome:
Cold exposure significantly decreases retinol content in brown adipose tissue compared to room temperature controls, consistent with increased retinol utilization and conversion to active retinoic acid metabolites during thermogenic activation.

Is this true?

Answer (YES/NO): NO